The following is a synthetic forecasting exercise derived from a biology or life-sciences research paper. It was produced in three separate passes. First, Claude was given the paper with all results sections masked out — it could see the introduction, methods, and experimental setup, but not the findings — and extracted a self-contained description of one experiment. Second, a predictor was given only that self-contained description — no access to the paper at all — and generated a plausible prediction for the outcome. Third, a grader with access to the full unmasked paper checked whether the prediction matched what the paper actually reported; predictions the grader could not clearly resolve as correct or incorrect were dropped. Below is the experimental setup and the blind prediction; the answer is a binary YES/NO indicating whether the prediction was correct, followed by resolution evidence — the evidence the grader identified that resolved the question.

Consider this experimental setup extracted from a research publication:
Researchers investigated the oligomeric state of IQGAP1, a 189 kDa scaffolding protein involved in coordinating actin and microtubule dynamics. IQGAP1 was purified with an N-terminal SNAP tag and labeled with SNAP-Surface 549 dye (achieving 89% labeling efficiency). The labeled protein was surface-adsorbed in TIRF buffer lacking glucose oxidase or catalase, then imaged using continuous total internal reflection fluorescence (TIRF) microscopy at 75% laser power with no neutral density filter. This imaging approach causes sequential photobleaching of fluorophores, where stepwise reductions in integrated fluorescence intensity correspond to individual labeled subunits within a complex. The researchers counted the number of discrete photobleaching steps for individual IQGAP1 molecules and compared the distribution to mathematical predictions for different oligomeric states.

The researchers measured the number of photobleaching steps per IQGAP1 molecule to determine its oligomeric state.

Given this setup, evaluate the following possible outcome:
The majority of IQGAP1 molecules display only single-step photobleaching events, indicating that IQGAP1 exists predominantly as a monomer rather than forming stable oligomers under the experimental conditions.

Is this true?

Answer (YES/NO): NO